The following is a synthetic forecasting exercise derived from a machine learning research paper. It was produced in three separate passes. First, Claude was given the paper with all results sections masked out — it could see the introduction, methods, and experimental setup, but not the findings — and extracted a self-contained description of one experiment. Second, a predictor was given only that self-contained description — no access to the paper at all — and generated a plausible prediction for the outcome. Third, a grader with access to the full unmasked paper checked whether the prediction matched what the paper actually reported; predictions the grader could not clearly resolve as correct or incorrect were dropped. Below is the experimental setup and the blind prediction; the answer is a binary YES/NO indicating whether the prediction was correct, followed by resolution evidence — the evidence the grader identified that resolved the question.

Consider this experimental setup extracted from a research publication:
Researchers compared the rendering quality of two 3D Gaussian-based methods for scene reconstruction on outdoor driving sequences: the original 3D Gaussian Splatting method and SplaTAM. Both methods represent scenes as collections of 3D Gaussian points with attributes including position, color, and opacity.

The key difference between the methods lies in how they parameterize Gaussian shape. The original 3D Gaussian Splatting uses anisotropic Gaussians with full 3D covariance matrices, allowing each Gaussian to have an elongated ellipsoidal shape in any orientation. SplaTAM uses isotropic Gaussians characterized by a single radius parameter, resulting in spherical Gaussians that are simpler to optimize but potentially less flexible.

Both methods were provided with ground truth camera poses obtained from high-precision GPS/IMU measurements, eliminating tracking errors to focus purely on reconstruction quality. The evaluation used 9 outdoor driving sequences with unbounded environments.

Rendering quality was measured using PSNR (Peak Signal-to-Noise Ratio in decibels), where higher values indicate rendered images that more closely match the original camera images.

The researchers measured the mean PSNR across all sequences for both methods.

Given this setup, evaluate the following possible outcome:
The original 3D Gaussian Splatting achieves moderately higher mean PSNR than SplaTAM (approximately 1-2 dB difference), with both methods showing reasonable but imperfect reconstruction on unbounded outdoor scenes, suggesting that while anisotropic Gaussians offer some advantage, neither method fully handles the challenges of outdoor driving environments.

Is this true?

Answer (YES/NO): NO